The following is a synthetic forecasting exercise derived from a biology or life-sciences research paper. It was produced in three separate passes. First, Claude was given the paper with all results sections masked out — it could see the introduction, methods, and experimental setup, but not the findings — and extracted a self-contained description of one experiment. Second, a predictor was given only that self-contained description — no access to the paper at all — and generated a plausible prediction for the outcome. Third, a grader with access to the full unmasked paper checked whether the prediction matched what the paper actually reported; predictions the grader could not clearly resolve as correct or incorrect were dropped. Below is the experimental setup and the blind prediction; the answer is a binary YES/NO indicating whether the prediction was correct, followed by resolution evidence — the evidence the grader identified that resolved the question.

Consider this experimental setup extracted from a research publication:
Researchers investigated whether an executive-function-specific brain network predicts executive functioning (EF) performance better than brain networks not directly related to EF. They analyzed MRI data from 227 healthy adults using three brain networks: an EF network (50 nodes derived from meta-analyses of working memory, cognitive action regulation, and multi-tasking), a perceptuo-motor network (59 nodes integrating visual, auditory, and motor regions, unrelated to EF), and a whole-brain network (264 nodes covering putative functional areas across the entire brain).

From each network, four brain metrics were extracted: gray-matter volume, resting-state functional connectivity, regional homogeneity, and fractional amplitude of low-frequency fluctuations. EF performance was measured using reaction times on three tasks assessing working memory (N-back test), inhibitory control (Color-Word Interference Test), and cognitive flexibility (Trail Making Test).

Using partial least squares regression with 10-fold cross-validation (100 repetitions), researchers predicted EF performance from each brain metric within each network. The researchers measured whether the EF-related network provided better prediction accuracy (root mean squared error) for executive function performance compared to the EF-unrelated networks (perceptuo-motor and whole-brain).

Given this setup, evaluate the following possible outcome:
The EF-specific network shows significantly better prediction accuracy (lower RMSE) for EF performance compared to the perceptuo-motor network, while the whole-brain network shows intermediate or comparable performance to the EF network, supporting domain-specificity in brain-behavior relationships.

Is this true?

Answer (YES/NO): NO